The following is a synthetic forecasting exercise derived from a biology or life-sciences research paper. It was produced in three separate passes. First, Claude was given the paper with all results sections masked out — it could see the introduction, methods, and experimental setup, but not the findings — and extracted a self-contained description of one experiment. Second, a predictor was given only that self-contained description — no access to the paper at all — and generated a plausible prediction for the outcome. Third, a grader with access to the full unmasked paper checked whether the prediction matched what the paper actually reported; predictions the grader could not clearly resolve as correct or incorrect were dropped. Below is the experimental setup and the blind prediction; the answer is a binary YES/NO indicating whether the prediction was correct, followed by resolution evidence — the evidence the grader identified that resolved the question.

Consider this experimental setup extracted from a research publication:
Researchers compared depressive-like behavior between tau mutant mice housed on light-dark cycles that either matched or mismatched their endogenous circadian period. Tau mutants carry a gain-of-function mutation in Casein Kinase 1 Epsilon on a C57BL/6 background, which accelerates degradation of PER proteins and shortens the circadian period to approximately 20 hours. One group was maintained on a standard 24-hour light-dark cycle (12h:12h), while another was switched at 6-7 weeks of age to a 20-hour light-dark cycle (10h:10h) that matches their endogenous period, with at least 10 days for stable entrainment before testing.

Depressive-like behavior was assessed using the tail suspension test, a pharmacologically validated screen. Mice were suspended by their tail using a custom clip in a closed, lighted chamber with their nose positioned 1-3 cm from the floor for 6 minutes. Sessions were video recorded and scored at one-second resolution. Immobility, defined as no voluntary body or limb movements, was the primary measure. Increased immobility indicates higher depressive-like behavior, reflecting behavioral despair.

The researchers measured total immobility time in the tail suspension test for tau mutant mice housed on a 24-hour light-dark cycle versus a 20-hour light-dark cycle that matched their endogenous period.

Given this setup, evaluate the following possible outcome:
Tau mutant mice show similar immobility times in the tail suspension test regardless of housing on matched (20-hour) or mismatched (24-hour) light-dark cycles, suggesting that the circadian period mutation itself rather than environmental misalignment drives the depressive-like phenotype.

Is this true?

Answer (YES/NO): NO